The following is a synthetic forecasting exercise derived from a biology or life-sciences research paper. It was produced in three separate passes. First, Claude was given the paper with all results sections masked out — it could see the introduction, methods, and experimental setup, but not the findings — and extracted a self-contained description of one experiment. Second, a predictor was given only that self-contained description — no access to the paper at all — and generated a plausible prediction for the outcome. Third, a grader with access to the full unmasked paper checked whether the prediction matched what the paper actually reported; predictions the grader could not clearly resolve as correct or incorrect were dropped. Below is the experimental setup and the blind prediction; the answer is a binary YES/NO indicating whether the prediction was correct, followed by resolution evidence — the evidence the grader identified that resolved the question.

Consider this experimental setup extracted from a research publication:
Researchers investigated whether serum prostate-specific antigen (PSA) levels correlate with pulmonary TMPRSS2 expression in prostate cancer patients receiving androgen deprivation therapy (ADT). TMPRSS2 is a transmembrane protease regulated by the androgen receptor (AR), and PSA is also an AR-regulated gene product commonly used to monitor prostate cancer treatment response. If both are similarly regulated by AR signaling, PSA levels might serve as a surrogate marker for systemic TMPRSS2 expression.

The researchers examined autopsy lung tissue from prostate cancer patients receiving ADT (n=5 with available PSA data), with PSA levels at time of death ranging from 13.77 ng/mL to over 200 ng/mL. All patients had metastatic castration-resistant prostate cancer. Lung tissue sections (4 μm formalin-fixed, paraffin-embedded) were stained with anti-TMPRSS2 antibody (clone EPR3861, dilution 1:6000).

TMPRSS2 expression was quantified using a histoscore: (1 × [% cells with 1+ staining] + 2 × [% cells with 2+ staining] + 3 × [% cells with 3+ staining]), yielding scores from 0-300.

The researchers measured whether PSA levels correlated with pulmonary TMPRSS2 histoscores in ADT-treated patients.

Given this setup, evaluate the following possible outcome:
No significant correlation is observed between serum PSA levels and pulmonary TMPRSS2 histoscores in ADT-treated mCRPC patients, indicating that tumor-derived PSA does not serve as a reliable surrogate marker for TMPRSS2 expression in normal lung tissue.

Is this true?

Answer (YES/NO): YES